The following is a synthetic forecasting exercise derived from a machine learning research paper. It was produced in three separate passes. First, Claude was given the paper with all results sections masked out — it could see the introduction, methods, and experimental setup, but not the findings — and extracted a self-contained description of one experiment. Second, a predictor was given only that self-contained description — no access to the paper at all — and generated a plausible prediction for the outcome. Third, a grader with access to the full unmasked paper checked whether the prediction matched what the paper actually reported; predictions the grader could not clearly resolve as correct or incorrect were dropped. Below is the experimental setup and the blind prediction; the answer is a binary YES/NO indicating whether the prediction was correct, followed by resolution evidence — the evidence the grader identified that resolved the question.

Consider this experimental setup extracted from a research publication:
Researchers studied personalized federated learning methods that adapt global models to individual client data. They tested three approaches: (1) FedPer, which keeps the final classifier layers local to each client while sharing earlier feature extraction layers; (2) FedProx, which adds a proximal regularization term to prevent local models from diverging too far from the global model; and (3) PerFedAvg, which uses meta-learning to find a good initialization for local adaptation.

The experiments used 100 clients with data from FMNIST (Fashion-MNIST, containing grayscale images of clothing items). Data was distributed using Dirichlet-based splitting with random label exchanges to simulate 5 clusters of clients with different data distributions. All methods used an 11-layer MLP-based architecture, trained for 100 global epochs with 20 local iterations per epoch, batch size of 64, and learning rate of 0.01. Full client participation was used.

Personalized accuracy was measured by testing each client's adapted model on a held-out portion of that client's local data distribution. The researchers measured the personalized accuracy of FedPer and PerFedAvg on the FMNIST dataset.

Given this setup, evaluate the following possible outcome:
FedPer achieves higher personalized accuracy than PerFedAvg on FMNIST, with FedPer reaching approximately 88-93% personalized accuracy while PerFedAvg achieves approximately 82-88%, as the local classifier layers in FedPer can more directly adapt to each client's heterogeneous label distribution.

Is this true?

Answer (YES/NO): NO